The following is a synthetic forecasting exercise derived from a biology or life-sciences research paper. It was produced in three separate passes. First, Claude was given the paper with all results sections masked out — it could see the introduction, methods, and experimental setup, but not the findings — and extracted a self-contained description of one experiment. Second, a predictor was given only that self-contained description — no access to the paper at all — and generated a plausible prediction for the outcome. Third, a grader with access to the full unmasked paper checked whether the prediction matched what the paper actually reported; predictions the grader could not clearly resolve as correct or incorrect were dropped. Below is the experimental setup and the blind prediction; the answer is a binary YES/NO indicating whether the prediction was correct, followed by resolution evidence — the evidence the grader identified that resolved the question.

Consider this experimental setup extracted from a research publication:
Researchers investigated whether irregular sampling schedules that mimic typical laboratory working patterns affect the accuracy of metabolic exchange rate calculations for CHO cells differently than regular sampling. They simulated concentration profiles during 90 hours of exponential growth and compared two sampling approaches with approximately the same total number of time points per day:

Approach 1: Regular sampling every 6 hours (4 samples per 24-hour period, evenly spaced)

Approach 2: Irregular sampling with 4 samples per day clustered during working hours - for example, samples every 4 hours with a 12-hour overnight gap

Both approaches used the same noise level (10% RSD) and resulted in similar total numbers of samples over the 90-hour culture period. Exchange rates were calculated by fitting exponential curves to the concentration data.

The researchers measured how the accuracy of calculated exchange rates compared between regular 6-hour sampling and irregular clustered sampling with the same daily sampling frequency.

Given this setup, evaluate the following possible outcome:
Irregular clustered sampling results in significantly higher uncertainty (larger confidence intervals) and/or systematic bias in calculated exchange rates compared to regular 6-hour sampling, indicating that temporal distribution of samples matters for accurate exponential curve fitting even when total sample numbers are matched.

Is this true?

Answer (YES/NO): NO